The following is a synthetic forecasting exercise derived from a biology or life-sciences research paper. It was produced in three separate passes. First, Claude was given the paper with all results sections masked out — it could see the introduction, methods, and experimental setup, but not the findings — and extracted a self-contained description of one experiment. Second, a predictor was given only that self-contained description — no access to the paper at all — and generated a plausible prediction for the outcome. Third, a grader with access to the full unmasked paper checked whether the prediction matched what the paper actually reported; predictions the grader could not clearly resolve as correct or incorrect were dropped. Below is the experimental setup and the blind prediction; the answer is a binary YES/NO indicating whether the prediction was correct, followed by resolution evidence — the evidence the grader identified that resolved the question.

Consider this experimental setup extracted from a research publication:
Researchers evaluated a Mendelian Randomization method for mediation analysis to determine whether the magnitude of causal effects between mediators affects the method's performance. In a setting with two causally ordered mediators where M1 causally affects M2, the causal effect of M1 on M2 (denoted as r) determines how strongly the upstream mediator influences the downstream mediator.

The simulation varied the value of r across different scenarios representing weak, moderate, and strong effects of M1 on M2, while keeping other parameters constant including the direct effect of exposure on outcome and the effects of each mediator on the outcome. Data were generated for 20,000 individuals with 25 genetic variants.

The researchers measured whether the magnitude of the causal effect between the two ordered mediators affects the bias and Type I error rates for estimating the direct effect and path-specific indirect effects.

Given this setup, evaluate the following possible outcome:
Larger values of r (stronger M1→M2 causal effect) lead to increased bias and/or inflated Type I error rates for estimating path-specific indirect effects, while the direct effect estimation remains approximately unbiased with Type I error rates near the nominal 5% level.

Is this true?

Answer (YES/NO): NO